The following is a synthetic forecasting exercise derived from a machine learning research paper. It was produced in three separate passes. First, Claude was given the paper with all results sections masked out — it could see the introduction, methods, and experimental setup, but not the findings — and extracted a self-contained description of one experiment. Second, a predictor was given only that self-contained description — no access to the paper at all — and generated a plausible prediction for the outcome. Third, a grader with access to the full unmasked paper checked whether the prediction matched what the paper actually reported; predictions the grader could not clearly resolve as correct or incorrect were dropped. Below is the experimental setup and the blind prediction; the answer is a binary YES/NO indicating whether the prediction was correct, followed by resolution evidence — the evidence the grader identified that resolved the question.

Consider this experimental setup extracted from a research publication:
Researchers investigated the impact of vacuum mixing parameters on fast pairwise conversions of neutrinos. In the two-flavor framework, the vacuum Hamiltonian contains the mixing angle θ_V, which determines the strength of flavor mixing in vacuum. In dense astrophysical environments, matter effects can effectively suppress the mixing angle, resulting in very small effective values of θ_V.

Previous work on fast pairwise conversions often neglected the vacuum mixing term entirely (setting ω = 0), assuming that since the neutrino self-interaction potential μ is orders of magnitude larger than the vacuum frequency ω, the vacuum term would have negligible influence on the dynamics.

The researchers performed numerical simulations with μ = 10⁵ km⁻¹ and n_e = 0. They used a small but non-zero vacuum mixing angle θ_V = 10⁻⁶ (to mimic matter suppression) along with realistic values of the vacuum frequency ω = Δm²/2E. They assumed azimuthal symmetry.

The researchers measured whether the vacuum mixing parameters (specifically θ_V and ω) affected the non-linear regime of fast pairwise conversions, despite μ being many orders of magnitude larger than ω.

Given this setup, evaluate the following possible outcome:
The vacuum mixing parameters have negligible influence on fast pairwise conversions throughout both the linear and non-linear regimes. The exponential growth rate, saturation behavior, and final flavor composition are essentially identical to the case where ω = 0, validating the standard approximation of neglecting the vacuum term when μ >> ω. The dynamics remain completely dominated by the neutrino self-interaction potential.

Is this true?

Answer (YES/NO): NO